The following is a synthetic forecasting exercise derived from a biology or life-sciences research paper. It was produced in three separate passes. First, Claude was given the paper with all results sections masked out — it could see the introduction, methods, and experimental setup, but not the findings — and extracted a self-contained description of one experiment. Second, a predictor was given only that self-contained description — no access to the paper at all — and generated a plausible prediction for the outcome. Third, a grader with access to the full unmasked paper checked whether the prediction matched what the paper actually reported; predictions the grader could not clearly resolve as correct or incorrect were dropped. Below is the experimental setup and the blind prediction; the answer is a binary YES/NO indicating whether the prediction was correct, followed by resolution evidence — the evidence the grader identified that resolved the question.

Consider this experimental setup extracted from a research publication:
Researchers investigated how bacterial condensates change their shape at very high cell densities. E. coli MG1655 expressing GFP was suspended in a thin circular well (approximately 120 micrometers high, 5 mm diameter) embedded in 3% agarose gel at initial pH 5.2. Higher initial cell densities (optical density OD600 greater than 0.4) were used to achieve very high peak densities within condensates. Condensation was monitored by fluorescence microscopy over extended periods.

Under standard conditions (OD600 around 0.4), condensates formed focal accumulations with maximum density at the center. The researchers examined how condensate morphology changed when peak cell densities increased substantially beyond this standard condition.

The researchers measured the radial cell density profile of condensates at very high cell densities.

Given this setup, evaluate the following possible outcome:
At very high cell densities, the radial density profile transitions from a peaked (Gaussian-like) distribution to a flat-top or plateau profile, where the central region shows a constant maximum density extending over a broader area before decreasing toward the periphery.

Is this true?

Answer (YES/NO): NO